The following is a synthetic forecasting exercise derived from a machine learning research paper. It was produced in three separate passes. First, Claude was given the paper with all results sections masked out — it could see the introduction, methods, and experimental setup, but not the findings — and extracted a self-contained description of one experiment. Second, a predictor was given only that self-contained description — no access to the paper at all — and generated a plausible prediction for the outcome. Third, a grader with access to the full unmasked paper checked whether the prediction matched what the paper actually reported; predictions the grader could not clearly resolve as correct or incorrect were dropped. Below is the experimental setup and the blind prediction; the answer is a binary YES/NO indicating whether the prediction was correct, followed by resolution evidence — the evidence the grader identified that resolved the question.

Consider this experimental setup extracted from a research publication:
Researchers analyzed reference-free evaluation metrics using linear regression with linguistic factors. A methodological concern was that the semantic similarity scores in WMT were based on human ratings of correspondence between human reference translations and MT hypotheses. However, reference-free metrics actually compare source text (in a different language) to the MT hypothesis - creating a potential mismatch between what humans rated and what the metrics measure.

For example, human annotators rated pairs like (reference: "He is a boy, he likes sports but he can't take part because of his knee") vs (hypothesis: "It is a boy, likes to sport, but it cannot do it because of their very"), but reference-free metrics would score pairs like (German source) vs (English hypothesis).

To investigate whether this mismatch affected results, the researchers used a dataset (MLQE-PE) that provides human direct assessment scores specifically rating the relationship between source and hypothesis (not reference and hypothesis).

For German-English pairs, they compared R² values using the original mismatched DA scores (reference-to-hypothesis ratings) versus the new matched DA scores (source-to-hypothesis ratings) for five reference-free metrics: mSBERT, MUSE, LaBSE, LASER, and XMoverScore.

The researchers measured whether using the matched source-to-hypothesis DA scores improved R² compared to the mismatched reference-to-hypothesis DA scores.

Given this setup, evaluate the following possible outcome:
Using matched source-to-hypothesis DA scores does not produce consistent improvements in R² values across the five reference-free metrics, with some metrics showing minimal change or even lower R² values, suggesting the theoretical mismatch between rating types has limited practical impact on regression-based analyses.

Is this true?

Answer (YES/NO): YES